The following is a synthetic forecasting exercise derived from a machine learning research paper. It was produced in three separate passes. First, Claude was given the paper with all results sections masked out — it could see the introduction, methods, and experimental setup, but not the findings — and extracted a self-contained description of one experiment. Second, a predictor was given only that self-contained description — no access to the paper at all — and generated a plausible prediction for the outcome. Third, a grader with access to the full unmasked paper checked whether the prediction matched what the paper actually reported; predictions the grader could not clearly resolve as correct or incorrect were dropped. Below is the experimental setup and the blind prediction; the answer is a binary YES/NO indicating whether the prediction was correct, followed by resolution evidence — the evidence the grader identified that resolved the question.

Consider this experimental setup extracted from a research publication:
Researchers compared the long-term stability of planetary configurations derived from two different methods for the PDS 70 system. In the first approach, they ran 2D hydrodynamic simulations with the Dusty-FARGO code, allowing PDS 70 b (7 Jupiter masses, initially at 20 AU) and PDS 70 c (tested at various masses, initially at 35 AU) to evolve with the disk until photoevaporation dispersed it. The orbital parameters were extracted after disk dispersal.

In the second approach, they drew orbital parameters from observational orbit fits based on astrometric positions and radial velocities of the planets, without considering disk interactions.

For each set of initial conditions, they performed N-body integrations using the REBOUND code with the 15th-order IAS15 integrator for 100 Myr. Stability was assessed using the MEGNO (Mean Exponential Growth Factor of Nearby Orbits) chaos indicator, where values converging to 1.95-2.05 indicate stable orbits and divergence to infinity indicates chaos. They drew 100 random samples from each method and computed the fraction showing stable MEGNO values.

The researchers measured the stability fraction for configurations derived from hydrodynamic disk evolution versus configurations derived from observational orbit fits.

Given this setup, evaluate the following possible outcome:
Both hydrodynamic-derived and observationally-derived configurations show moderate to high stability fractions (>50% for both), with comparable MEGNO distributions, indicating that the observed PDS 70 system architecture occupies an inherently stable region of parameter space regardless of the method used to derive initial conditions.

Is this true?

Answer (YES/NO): NO